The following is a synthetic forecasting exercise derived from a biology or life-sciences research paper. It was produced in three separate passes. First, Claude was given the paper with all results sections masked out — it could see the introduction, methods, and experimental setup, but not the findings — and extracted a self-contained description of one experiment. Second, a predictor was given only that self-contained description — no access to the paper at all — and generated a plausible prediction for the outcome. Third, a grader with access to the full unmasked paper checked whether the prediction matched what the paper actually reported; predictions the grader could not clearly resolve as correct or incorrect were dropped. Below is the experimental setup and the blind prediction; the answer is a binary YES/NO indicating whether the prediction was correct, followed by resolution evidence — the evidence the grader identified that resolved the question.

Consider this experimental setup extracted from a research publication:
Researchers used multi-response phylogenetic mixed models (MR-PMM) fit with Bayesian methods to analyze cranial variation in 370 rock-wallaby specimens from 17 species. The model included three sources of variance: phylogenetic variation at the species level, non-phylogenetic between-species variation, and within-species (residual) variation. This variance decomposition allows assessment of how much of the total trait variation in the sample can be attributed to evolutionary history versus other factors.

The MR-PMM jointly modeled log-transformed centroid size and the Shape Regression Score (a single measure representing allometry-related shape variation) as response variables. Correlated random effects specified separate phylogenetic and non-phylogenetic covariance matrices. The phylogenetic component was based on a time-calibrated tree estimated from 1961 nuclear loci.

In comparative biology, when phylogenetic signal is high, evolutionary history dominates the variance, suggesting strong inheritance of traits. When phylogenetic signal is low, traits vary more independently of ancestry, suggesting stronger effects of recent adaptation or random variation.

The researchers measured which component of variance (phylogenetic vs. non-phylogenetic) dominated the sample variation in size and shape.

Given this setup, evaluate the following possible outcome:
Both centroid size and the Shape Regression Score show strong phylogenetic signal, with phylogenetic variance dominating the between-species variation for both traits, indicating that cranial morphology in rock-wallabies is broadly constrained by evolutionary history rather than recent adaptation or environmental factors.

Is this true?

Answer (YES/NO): YES